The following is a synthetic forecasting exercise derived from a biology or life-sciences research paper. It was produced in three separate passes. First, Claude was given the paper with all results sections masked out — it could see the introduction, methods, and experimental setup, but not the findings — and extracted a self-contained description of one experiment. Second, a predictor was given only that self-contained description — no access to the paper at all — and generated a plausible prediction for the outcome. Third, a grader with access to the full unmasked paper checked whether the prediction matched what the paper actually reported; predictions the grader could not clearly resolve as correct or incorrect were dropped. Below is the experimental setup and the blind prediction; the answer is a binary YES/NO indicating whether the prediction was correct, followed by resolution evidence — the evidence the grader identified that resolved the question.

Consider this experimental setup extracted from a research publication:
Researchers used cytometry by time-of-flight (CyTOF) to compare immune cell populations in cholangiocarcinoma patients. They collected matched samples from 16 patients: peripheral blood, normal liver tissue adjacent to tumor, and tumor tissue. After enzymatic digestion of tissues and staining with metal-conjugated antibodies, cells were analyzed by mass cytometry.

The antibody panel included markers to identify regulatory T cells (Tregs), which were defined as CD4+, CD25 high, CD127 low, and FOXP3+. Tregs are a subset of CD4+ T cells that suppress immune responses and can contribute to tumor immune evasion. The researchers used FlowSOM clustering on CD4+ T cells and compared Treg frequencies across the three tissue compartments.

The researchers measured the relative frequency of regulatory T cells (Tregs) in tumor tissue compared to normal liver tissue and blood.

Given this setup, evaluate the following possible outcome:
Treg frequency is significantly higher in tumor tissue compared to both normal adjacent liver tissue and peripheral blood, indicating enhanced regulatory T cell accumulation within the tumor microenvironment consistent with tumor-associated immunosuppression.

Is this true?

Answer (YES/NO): YES